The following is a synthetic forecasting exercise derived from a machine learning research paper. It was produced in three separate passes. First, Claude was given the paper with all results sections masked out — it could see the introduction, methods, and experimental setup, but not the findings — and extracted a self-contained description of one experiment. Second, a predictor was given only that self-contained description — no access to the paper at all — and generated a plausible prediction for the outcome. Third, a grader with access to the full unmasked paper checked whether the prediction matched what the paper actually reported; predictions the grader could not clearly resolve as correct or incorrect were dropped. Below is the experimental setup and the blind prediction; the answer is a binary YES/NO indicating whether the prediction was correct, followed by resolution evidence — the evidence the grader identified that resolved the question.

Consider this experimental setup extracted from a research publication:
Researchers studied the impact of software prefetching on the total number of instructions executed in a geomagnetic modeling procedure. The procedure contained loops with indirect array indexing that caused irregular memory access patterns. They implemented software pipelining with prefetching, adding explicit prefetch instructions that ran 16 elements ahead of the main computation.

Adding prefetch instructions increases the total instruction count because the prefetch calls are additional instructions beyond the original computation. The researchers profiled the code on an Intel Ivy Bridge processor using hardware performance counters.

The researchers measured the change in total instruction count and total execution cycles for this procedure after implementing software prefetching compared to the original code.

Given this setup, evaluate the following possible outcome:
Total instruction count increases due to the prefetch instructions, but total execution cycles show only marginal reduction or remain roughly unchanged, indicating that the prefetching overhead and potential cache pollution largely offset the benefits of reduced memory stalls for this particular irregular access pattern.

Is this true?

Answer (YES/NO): NO